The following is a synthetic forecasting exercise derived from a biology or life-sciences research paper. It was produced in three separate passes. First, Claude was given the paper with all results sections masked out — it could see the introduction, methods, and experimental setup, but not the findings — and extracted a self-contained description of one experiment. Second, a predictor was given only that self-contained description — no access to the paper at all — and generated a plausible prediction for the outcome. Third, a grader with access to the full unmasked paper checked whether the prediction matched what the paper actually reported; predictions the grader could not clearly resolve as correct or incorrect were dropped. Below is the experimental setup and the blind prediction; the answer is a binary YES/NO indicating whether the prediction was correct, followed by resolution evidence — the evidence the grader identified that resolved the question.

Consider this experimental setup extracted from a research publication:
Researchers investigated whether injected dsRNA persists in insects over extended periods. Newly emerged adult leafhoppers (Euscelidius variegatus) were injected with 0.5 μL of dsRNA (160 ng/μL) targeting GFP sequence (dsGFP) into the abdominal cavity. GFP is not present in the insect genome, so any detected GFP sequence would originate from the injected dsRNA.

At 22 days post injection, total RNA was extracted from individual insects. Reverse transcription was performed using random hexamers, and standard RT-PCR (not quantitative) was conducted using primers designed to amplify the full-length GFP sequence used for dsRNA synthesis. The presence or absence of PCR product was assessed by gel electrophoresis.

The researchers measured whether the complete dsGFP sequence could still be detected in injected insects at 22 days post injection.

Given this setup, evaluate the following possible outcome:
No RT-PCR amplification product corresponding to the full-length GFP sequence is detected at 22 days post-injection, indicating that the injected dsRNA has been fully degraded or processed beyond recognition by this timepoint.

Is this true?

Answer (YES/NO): NO